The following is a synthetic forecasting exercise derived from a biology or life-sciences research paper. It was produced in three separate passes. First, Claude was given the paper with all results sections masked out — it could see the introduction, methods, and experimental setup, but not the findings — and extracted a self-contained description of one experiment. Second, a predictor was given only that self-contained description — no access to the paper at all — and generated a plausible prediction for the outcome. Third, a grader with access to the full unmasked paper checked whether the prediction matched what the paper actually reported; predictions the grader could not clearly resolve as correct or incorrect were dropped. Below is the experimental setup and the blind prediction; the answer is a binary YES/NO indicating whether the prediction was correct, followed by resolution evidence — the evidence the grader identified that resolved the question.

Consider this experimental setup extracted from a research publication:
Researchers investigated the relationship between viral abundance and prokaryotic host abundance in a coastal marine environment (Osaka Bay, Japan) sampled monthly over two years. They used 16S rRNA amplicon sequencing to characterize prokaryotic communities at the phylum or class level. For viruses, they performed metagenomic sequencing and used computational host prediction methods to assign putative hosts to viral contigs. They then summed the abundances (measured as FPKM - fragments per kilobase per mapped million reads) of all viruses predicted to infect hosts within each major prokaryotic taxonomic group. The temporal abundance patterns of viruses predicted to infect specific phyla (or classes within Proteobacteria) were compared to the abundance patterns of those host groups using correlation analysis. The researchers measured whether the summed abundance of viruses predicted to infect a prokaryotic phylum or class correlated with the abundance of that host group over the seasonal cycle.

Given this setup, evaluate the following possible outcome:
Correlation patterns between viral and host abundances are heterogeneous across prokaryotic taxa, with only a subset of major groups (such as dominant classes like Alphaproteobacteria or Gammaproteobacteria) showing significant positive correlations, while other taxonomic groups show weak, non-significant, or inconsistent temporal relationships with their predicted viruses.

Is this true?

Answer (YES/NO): NO